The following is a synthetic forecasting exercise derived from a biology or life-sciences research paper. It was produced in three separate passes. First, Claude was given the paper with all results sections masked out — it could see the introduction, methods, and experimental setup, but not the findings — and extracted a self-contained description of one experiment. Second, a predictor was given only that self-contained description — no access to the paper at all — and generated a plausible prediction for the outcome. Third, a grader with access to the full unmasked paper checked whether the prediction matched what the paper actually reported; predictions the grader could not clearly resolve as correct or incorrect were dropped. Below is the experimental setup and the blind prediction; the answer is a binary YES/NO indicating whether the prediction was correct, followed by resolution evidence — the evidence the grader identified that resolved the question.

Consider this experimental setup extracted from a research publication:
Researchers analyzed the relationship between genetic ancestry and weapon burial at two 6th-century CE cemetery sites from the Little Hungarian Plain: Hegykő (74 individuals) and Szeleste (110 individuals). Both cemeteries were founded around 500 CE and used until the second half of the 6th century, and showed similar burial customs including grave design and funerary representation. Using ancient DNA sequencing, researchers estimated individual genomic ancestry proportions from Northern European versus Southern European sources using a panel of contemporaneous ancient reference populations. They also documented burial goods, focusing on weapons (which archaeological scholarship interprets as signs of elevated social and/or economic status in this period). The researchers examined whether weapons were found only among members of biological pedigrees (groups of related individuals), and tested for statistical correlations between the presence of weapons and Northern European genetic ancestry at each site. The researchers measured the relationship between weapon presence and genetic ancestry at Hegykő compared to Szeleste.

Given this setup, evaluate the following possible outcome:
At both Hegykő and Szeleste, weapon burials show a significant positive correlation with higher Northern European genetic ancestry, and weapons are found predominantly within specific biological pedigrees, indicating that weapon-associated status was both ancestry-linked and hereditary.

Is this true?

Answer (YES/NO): NO